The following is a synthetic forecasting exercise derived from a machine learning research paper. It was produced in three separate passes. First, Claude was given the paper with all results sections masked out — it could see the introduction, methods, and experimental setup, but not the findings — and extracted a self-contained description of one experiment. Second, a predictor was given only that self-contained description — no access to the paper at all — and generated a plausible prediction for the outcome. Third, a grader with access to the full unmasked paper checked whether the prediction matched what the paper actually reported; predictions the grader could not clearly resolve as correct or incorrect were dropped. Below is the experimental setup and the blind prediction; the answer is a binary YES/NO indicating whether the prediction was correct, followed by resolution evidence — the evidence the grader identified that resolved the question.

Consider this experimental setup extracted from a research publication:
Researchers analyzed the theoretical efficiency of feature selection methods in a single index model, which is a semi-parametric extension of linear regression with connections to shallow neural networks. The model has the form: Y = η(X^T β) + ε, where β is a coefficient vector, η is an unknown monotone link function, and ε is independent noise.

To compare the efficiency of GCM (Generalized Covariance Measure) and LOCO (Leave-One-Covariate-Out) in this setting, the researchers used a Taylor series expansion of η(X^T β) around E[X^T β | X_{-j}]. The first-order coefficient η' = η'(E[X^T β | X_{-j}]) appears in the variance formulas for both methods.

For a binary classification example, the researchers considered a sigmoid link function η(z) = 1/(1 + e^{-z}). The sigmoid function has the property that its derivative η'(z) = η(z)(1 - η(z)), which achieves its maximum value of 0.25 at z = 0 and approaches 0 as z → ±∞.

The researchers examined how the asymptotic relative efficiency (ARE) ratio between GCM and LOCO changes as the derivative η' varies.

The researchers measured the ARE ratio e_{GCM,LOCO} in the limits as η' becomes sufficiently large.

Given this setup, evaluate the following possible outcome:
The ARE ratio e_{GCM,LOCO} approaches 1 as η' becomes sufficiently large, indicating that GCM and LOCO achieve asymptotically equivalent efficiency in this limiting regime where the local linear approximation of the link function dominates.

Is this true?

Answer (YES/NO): YES